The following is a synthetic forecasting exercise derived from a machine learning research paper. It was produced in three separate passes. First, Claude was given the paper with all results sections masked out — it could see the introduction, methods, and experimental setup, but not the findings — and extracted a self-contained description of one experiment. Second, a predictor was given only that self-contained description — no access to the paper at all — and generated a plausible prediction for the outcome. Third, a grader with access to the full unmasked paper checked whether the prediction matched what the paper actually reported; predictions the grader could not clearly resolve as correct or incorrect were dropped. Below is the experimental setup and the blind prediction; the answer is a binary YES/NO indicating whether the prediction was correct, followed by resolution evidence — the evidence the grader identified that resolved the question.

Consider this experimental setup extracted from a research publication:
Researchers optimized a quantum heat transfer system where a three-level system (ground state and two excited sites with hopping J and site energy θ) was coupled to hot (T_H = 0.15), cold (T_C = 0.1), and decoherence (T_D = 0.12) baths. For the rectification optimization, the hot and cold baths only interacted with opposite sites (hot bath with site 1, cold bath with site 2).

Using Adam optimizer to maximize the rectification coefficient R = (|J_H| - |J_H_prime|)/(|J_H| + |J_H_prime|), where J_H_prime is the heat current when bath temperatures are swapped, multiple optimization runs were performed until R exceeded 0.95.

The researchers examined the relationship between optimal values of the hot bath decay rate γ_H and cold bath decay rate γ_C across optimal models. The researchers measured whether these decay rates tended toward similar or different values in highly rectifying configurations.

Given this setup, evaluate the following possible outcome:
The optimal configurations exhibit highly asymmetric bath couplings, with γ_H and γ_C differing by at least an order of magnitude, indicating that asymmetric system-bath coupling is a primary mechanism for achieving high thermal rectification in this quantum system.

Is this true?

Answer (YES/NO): NO